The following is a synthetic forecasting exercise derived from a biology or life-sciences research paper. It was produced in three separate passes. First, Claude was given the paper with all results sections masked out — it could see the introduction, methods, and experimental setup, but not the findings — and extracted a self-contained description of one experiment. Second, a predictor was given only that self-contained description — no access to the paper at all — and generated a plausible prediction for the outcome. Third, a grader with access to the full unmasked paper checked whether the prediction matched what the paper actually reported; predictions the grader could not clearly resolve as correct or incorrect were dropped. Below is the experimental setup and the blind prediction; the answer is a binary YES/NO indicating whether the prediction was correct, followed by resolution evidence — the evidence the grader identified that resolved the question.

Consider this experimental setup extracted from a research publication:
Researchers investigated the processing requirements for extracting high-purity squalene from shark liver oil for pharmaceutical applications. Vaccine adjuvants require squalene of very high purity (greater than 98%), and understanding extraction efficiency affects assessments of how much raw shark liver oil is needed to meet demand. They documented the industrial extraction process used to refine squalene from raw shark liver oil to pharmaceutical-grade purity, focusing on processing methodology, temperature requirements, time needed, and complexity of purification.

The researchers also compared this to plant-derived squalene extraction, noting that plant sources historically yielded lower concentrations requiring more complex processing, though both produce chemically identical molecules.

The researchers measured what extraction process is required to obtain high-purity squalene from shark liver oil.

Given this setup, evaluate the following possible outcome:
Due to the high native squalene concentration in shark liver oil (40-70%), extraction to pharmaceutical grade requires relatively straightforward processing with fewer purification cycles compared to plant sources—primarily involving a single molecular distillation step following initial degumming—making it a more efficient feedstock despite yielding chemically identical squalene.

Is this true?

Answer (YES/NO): NO